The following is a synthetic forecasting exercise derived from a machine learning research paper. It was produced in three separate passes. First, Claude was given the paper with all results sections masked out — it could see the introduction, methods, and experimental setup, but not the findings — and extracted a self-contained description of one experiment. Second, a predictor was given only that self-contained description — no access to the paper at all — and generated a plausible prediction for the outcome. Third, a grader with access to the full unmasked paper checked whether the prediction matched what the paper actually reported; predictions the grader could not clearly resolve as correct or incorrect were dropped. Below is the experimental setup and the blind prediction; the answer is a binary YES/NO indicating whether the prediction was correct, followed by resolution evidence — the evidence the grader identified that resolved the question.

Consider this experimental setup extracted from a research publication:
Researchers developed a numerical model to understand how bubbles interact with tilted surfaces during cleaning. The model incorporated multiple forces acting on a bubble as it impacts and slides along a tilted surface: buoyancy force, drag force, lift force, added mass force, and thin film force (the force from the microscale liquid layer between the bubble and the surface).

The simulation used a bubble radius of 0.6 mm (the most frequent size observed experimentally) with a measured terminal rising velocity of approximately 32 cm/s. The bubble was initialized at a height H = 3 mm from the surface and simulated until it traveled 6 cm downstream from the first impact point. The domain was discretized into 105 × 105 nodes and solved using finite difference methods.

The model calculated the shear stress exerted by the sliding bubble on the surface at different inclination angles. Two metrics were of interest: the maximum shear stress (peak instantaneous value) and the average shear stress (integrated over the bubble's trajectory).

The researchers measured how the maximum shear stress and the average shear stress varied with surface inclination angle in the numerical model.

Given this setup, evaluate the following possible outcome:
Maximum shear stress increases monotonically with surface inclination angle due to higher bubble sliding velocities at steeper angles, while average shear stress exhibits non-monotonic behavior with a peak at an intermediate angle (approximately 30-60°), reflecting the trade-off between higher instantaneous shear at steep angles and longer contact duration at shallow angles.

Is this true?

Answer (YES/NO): NO